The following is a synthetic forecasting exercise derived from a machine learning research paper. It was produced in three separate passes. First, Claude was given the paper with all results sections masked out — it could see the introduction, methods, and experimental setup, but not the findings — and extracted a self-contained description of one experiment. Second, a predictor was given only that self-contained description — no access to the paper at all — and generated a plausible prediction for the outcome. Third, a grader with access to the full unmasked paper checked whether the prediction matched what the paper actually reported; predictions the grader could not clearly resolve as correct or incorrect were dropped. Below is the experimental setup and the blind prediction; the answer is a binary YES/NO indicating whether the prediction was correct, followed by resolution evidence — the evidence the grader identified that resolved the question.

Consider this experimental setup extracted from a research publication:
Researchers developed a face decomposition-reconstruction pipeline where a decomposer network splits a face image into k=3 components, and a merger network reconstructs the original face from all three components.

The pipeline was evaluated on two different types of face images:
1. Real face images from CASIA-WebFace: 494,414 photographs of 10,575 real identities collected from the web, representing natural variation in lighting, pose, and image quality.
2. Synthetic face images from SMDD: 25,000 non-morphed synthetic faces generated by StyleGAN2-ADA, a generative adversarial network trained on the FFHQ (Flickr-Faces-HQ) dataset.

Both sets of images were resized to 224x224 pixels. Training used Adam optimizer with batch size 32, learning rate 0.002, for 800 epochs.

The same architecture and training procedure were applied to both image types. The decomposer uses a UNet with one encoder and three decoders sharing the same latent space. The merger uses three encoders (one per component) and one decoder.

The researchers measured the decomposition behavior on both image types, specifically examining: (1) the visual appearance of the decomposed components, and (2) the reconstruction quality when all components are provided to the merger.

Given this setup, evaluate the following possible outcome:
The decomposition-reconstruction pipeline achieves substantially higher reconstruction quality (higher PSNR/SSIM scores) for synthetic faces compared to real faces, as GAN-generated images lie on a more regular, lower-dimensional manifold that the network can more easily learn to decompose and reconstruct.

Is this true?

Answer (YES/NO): NO